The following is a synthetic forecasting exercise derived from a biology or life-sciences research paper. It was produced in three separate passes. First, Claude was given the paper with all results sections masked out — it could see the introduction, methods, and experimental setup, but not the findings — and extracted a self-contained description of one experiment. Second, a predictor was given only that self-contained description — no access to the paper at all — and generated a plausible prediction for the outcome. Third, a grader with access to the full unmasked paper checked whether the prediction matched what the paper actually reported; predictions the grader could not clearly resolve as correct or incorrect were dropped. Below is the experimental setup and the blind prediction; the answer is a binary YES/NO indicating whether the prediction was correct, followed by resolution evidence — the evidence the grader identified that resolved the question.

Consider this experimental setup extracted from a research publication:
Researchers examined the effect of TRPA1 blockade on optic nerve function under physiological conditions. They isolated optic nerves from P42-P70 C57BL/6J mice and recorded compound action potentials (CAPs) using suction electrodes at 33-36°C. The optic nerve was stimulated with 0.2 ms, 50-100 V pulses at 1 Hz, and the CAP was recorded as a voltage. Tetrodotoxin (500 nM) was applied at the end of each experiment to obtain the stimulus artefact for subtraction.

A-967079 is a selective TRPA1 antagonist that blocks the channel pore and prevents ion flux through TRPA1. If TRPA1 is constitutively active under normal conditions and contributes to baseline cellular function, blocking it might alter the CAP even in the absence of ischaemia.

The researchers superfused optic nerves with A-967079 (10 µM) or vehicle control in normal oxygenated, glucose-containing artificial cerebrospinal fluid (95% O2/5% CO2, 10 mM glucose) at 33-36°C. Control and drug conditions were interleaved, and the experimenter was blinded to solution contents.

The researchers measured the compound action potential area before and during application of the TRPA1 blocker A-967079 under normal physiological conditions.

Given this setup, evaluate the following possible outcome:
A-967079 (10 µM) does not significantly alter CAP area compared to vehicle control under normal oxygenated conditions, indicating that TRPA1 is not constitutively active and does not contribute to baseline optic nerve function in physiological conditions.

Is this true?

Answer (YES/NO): NO